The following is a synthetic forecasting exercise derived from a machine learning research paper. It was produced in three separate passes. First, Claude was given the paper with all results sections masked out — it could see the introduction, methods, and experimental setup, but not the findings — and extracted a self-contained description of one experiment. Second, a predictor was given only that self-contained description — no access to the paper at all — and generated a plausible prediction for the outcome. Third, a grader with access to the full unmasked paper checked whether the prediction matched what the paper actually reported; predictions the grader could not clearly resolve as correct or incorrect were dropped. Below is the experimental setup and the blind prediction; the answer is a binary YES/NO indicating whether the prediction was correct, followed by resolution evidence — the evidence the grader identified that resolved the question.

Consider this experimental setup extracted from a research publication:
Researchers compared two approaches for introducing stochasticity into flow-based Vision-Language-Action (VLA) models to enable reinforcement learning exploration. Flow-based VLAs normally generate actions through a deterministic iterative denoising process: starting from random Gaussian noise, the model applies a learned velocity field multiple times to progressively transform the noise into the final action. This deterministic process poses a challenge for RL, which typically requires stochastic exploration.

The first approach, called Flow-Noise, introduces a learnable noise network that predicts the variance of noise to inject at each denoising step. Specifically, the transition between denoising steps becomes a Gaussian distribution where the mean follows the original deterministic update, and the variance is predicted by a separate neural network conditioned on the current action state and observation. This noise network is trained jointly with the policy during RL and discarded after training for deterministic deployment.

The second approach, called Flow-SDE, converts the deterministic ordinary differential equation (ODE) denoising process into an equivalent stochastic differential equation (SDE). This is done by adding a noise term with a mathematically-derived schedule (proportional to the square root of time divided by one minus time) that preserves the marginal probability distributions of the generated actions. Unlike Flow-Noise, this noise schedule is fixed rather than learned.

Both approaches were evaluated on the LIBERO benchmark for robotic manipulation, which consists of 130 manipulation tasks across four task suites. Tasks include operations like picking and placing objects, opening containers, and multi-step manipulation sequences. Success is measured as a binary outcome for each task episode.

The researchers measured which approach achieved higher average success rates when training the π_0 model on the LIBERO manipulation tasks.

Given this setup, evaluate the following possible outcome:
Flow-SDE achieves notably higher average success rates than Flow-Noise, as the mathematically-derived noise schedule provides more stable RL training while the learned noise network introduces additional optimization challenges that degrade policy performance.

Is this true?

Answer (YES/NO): NO